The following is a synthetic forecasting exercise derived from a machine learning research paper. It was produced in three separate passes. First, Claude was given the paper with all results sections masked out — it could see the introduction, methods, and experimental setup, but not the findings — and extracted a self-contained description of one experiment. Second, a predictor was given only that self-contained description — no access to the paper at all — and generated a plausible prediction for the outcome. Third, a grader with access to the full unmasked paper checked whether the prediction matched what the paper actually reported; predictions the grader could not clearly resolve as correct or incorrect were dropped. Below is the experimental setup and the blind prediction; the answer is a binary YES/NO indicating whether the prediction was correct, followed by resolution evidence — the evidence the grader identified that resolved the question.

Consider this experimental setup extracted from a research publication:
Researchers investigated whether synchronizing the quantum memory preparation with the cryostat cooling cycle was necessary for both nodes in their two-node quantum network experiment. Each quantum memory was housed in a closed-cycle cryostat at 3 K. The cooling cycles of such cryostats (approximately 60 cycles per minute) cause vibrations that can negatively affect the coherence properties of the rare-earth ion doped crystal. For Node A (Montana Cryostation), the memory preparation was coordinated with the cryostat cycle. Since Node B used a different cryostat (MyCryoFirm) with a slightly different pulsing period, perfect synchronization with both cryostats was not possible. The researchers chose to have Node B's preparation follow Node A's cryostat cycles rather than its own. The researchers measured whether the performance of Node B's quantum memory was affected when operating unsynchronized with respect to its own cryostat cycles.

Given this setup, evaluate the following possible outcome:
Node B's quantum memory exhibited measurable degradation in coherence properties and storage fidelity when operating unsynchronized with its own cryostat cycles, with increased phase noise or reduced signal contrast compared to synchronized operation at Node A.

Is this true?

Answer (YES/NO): NO